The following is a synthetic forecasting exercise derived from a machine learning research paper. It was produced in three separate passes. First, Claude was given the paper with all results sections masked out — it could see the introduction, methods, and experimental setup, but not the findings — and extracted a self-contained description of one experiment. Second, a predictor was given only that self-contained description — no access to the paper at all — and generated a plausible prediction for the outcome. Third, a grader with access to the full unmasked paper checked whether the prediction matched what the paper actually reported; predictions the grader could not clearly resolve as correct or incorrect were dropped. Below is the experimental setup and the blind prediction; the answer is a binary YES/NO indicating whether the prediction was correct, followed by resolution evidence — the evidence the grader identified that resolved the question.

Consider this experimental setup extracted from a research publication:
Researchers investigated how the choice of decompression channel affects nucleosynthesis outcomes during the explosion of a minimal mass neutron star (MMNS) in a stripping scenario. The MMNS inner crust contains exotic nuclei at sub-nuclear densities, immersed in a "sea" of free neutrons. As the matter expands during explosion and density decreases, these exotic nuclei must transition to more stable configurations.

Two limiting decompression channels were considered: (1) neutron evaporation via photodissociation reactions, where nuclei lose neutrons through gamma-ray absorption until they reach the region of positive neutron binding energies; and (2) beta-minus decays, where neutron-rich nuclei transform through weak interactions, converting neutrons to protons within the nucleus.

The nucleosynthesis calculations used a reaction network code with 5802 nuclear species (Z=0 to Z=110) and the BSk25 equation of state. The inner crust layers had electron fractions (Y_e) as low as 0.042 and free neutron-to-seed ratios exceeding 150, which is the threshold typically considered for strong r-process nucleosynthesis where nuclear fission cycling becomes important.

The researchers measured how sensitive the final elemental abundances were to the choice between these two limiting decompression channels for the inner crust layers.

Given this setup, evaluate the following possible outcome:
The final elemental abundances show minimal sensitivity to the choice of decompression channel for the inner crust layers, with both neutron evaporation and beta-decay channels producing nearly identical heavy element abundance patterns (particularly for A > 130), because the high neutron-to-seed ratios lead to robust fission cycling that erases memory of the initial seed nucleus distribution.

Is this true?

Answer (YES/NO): YES